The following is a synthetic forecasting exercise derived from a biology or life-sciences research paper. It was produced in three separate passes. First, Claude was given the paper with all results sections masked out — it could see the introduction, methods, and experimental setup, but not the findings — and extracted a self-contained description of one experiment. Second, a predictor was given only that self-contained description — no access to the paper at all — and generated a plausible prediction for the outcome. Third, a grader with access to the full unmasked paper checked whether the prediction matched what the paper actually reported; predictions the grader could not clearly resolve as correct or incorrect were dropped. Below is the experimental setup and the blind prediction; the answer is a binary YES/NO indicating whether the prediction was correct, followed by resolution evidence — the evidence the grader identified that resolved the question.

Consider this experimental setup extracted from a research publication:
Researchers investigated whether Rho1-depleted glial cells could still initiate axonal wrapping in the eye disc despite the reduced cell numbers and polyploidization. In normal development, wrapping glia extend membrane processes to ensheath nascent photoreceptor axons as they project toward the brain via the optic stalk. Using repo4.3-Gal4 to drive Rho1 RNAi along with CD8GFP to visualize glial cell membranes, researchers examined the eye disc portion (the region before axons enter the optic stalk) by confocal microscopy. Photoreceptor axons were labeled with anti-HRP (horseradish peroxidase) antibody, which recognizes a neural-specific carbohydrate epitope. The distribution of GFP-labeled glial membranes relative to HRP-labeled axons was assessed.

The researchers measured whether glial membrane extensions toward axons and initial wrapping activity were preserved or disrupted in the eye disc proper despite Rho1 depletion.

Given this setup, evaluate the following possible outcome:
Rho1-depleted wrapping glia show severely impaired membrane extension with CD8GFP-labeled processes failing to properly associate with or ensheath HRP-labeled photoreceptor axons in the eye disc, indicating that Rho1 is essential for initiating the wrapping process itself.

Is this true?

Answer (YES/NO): NO